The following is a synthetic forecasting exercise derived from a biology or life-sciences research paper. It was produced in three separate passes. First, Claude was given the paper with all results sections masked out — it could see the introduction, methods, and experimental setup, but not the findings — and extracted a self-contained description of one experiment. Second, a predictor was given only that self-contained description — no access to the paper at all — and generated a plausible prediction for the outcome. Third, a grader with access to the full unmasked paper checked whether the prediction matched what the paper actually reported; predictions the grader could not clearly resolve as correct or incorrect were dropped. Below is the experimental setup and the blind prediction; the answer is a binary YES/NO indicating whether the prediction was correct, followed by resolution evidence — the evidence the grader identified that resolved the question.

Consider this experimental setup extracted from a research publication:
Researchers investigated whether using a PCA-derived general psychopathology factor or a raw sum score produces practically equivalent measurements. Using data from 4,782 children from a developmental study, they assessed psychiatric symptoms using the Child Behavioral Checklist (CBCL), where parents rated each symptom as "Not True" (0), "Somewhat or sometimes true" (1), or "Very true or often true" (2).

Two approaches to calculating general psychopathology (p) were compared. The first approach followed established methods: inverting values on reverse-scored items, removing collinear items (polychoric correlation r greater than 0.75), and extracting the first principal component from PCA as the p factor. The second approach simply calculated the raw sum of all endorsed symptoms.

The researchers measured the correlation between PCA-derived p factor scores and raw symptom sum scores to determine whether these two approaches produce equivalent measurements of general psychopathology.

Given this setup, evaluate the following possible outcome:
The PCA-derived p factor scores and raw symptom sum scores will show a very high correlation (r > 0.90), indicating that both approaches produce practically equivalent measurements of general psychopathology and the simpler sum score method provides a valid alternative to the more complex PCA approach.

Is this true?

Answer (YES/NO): YES